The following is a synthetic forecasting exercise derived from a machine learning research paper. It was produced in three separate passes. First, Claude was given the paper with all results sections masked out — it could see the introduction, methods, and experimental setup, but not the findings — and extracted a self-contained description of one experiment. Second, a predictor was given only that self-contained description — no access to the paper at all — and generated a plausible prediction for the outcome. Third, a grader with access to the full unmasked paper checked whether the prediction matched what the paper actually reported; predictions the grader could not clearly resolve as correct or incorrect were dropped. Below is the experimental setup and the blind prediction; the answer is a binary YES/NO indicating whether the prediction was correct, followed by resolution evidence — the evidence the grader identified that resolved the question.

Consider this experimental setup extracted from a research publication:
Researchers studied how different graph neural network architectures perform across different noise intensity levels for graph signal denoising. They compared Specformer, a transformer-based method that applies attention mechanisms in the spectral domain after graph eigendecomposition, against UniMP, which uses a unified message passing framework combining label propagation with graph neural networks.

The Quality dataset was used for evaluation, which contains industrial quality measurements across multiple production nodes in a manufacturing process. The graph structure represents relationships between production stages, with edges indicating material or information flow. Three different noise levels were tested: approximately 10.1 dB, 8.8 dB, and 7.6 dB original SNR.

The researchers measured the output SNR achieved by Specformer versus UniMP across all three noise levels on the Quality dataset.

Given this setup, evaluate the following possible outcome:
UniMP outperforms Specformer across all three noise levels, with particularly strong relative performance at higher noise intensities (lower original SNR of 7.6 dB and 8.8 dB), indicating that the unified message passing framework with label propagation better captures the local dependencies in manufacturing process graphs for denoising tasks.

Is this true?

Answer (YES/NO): NO